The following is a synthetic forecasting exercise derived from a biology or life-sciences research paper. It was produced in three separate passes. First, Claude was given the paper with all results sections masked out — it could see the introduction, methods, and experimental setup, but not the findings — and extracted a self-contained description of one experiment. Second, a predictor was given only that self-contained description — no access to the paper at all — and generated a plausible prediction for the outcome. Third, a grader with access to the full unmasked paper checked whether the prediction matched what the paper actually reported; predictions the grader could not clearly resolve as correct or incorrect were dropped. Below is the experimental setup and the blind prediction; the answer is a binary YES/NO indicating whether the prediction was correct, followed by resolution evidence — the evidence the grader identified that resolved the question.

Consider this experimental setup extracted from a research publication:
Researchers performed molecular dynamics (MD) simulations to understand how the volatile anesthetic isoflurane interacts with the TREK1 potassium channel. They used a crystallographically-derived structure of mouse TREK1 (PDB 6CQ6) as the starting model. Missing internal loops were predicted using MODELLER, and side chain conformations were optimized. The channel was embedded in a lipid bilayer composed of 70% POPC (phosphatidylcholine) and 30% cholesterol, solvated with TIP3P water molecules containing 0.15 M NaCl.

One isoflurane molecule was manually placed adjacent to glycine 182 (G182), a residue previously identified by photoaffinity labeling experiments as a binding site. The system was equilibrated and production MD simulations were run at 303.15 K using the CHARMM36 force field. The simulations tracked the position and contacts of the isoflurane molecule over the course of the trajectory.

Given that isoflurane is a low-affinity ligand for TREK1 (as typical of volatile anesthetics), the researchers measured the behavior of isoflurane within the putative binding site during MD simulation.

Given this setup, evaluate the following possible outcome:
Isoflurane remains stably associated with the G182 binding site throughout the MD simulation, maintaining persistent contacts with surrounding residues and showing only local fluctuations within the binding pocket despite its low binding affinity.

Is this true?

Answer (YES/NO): NO